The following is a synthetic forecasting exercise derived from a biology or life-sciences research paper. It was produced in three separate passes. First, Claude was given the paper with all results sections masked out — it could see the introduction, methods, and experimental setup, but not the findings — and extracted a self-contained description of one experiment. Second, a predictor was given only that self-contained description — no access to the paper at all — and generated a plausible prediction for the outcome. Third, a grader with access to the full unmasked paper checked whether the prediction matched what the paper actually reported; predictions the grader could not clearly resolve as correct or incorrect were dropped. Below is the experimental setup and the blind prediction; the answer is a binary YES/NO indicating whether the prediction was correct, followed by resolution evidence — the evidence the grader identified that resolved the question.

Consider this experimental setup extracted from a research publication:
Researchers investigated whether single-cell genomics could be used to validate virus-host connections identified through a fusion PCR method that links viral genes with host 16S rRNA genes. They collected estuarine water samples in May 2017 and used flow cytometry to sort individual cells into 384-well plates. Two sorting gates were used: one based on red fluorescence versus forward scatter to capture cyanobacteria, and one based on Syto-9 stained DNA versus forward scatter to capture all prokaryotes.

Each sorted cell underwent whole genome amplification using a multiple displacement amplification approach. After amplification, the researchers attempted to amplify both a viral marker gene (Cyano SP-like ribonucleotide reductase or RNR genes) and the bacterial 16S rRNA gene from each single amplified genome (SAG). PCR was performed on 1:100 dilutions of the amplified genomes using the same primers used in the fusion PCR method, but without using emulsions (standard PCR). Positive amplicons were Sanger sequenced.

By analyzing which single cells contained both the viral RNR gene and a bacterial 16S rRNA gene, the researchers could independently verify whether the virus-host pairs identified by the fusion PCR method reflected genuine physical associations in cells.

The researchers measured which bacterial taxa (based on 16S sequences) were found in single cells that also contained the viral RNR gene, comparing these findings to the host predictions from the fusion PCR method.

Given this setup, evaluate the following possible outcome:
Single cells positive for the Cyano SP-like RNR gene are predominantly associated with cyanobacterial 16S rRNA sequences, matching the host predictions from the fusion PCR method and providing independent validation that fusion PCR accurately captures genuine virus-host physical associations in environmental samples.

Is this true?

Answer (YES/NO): NO